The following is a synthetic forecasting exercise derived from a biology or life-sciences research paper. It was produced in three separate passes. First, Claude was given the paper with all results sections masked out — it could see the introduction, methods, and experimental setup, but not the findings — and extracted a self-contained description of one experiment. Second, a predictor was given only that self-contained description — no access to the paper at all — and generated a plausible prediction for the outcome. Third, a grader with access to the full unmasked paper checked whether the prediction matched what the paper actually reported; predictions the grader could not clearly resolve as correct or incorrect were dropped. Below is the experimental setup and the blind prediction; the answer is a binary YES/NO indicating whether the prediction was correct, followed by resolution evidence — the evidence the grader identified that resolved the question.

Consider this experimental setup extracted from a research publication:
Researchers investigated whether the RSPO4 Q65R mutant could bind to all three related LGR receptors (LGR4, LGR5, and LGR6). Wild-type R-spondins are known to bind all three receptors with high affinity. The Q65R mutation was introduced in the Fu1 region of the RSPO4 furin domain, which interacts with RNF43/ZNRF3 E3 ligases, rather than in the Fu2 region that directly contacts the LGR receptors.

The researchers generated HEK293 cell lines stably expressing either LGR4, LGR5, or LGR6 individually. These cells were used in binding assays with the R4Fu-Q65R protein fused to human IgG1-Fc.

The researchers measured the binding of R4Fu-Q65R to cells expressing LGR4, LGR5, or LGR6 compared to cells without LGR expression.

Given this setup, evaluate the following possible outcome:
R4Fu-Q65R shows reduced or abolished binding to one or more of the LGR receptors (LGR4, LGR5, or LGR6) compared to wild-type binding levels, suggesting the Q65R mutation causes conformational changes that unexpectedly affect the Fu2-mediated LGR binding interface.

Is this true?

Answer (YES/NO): NO